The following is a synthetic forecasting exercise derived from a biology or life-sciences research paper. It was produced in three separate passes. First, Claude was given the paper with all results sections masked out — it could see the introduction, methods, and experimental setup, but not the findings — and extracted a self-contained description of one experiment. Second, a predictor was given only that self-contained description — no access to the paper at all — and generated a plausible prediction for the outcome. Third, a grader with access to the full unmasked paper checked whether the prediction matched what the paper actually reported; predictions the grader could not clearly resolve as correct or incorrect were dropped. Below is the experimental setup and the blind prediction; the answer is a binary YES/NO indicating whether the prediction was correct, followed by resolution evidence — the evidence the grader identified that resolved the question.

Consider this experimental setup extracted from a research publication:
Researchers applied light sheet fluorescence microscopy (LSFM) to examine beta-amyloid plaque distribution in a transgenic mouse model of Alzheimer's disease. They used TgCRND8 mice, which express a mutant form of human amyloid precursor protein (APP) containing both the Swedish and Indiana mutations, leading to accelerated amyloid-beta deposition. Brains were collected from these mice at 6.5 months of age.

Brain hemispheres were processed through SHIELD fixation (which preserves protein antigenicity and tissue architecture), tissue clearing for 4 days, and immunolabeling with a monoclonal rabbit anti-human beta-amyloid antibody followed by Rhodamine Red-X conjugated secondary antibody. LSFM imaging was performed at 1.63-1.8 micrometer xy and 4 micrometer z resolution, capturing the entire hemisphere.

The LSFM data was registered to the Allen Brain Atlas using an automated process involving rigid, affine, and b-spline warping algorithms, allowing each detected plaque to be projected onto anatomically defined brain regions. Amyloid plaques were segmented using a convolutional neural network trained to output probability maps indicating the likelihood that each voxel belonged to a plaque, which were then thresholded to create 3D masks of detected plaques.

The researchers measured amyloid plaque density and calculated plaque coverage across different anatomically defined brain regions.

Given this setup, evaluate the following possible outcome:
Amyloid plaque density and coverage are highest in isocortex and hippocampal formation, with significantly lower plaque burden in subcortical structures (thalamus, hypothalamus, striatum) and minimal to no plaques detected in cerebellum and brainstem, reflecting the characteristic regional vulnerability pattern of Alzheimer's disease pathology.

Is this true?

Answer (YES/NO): NO